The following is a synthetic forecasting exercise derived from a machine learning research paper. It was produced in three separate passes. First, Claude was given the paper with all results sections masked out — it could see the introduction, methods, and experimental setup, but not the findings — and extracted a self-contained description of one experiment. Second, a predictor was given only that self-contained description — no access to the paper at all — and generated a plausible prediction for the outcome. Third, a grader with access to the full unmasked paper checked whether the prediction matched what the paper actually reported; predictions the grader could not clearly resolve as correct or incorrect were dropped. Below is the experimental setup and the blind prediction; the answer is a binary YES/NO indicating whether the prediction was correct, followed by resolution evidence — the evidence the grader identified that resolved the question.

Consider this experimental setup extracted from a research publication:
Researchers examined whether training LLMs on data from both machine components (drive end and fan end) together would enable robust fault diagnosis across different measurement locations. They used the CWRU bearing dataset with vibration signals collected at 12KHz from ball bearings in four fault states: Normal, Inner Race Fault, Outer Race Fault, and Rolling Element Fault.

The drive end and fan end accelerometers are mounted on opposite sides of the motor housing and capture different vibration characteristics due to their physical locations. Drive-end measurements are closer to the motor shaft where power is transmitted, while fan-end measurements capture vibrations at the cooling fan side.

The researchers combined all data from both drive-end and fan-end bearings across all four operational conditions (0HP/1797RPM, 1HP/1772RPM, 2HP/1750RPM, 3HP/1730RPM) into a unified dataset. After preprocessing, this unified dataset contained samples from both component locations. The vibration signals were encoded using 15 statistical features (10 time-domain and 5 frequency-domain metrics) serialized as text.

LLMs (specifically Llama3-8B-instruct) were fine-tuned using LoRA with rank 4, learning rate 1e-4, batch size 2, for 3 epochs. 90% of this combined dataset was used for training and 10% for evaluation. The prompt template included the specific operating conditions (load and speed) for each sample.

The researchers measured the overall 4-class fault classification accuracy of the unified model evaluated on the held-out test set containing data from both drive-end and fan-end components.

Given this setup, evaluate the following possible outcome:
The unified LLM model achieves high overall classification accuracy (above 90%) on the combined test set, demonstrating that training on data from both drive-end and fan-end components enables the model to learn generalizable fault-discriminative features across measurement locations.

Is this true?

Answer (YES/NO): YES